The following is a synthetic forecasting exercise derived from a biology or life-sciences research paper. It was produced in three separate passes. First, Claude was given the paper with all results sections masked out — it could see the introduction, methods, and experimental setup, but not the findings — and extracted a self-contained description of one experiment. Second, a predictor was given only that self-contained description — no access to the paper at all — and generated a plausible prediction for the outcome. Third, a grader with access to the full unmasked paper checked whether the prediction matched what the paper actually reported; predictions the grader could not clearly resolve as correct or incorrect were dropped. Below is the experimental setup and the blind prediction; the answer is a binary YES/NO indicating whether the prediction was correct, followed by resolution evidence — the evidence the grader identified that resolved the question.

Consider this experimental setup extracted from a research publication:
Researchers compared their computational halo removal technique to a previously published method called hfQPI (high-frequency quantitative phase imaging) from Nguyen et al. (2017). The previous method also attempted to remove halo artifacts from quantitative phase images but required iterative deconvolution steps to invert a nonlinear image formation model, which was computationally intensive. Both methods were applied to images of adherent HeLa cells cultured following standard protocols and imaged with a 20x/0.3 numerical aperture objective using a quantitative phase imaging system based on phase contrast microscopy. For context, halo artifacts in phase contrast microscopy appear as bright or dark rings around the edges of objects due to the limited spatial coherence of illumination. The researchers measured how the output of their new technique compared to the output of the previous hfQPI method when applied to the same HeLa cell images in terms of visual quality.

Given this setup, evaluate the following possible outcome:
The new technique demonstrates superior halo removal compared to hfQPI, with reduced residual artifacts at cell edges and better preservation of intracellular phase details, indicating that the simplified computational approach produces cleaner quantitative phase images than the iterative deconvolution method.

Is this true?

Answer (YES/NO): NO